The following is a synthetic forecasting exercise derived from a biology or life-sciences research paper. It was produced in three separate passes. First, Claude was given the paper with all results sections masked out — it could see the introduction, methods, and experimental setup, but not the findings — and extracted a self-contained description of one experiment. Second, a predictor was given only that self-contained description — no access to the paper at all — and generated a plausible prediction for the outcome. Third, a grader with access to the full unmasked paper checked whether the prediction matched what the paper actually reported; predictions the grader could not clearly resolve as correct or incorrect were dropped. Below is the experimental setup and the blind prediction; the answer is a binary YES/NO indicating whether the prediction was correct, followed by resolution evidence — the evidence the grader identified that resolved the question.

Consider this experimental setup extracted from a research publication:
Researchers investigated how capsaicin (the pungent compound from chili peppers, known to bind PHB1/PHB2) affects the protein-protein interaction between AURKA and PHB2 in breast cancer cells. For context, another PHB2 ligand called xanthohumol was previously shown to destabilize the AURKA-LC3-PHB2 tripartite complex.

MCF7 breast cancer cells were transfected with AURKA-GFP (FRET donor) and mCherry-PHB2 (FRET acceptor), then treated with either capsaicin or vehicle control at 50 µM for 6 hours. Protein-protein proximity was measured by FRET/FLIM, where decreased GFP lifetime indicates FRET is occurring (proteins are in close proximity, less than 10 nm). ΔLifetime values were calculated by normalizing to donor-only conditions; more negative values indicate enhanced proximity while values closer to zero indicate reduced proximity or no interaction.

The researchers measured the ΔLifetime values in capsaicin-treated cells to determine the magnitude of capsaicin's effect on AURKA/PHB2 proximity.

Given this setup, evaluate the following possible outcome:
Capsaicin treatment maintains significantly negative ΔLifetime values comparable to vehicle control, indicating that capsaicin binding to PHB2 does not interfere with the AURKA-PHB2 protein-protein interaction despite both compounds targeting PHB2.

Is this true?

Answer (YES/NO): NO